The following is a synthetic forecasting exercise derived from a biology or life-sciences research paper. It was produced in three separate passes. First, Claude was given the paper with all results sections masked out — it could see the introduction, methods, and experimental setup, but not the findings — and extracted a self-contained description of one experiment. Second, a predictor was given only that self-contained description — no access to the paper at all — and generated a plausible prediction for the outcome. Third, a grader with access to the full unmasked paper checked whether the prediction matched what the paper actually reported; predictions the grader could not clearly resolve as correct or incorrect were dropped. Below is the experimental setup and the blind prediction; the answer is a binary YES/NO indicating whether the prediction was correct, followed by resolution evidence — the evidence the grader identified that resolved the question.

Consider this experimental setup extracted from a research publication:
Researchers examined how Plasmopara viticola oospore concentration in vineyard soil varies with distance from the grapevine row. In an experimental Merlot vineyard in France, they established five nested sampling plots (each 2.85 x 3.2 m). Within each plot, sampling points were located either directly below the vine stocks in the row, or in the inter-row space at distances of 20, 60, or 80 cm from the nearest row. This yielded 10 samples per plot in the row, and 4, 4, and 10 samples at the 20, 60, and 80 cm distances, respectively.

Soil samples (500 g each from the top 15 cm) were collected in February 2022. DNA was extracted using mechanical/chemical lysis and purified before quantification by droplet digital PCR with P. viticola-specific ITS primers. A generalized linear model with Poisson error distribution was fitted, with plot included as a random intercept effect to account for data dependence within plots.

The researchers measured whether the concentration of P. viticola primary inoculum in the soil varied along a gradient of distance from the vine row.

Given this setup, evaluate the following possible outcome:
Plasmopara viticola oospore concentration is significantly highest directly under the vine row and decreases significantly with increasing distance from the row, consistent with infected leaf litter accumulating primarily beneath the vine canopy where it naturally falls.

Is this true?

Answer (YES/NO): YES